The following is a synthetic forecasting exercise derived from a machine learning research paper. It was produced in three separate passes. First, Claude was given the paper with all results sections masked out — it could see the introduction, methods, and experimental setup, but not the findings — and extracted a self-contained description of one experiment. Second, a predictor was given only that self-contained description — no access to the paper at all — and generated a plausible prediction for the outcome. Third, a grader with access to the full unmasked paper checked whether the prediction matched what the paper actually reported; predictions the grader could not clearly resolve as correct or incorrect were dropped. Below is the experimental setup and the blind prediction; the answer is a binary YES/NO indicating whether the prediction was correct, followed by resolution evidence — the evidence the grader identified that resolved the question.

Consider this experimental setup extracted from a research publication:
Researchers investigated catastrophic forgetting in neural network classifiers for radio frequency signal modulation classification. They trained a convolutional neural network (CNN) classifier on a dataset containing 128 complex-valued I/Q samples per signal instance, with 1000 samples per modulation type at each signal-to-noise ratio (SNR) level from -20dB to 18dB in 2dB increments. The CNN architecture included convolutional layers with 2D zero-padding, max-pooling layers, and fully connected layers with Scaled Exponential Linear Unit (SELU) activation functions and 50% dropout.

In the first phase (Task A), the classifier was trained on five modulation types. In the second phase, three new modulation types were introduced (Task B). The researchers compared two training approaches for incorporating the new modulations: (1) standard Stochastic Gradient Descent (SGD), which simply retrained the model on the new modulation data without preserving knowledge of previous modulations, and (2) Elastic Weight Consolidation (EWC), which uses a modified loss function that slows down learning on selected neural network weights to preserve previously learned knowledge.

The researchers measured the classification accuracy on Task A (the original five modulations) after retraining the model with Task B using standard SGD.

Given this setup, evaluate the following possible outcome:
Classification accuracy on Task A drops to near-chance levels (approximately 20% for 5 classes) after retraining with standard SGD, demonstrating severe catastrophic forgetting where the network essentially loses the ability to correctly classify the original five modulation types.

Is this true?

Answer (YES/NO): NO